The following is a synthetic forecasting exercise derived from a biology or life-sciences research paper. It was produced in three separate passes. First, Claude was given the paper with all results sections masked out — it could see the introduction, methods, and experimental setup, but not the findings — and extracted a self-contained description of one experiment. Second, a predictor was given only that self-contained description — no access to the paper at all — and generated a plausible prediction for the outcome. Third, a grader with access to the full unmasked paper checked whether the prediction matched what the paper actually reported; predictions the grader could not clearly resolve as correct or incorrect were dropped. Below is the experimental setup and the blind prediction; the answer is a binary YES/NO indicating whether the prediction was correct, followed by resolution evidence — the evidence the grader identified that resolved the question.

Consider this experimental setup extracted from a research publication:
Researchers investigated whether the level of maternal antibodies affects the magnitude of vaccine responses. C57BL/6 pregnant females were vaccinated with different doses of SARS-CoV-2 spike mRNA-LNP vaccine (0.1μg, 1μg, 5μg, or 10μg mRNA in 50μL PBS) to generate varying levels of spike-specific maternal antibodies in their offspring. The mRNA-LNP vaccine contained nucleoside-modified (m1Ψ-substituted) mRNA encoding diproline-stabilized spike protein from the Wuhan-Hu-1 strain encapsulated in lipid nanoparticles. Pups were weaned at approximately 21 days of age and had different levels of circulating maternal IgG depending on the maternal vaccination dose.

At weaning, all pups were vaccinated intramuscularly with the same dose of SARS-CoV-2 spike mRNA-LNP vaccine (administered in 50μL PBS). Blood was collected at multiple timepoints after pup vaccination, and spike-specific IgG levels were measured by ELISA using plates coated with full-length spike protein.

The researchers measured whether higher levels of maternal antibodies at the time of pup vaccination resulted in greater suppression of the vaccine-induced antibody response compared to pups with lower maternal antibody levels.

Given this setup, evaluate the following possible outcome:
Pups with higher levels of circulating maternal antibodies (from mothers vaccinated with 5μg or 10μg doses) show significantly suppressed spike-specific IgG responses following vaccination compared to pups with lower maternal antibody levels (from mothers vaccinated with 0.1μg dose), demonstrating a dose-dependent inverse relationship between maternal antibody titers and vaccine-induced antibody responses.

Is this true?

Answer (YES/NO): NO